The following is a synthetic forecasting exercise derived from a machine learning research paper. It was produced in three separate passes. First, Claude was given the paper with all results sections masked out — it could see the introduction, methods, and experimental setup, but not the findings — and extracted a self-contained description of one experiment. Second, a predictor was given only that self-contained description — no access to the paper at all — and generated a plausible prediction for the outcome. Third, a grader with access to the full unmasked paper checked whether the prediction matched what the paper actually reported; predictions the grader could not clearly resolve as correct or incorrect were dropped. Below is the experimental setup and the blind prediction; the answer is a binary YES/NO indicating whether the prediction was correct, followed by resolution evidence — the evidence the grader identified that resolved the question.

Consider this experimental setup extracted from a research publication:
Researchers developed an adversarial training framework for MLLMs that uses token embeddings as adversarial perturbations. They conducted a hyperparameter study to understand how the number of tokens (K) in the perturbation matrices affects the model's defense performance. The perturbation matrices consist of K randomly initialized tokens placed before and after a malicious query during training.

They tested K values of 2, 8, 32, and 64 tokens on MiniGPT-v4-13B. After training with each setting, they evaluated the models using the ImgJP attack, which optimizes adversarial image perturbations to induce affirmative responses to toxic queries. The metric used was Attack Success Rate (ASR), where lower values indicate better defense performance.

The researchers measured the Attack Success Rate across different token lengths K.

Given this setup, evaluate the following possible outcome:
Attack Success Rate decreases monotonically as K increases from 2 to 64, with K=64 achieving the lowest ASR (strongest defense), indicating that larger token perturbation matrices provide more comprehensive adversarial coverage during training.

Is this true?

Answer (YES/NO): NO